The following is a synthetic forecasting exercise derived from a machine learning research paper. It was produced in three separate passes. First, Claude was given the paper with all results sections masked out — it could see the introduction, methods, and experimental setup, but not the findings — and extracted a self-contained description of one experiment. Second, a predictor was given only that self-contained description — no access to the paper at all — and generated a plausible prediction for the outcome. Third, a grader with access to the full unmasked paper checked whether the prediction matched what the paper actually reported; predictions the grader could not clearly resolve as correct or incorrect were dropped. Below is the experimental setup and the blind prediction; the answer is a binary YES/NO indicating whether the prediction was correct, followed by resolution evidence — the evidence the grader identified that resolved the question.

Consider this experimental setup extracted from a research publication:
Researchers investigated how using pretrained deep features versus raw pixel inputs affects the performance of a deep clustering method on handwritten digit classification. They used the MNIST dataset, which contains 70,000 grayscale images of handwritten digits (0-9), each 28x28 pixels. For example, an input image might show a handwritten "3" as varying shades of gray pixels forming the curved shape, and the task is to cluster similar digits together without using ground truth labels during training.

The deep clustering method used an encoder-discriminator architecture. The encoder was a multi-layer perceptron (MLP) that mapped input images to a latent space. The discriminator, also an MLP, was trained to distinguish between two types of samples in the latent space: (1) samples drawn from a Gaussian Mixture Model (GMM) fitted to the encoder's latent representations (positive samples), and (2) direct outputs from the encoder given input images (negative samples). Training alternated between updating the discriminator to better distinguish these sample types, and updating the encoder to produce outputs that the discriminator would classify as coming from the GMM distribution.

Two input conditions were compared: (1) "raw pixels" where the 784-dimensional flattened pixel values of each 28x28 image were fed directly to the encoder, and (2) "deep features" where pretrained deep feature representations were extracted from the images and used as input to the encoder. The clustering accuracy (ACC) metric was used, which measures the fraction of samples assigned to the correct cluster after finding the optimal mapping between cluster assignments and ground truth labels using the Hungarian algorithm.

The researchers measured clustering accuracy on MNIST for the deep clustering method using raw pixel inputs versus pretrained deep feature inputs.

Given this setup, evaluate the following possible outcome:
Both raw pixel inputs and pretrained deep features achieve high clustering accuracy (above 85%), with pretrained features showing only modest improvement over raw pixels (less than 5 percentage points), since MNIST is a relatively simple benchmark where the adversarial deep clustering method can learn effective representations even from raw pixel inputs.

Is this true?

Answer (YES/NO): NO